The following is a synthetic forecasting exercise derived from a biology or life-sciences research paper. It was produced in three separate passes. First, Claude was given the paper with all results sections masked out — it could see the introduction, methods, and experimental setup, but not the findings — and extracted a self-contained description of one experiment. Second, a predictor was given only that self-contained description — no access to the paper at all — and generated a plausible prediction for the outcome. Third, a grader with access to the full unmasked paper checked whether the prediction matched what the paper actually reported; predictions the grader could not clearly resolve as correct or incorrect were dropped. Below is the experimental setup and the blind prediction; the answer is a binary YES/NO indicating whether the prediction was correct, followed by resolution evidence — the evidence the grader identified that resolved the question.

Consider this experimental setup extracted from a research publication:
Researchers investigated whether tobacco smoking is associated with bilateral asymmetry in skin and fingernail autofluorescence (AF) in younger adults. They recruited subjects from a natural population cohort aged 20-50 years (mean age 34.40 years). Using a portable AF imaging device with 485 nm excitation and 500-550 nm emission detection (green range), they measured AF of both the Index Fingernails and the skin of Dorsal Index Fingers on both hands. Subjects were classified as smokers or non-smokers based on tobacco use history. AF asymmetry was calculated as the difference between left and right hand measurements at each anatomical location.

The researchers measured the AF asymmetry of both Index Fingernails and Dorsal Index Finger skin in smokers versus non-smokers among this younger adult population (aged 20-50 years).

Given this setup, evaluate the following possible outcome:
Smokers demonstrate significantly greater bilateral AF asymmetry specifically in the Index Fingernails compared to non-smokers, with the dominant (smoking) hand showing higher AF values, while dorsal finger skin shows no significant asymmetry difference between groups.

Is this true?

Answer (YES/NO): NO